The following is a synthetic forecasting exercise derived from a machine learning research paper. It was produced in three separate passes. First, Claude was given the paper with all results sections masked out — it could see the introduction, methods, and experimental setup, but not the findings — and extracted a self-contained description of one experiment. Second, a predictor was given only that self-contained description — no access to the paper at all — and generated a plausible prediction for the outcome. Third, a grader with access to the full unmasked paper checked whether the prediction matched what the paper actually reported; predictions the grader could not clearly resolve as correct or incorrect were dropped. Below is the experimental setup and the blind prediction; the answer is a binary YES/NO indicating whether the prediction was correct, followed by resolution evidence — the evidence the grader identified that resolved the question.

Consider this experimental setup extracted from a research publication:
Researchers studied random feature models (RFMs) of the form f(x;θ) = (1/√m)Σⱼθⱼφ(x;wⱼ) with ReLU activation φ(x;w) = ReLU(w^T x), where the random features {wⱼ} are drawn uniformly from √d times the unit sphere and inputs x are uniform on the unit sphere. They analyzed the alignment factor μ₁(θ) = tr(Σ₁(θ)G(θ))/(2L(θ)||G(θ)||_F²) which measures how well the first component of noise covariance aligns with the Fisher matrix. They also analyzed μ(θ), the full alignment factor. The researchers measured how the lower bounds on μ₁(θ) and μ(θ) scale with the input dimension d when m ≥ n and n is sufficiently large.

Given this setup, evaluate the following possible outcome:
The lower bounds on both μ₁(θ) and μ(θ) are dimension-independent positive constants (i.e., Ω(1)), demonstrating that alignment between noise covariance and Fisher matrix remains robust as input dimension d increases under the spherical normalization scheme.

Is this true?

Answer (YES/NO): NO